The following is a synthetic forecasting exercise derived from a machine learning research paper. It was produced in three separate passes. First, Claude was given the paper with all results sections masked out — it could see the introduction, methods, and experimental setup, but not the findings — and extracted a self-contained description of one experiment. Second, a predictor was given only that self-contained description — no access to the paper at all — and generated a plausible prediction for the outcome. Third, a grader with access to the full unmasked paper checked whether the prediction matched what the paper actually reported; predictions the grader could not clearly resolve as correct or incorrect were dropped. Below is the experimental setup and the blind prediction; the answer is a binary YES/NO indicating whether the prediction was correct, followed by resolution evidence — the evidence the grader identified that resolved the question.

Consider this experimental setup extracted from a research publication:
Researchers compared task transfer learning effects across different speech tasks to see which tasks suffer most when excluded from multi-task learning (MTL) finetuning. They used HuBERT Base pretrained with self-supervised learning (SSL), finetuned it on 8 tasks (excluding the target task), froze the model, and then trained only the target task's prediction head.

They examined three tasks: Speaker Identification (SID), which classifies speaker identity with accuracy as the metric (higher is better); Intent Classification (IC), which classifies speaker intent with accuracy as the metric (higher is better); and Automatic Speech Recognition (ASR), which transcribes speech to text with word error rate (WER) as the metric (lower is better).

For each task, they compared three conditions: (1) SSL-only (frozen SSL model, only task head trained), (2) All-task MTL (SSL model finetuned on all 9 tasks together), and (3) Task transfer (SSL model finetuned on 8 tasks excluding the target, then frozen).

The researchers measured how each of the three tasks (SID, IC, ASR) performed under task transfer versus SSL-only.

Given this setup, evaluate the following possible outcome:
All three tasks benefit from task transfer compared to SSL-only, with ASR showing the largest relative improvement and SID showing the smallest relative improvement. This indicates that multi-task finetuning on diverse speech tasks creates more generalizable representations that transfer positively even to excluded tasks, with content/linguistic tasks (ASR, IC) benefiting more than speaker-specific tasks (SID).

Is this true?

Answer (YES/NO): NO